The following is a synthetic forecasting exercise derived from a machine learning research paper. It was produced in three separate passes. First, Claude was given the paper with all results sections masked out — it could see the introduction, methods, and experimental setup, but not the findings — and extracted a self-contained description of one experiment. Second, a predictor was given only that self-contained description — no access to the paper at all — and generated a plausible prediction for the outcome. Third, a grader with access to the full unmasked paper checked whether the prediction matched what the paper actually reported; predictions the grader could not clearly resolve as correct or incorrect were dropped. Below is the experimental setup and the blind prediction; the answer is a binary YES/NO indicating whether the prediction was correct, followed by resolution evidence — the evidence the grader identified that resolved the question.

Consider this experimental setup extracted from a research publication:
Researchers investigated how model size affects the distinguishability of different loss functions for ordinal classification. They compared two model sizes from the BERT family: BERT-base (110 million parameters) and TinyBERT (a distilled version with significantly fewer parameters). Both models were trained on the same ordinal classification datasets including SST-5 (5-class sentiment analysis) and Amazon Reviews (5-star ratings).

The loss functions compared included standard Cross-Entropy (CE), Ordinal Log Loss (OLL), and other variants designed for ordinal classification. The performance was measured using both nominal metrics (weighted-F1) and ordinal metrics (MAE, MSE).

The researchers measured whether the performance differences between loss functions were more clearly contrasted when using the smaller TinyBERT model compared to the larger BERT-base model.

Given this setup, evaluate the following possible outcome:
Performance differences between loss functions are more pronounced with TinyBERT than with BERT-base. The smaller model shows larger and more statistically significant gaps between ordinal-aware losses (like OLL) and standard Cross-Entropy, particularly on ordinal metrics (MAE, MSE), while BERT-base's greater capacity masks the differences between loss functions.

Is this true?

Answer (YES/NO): YES